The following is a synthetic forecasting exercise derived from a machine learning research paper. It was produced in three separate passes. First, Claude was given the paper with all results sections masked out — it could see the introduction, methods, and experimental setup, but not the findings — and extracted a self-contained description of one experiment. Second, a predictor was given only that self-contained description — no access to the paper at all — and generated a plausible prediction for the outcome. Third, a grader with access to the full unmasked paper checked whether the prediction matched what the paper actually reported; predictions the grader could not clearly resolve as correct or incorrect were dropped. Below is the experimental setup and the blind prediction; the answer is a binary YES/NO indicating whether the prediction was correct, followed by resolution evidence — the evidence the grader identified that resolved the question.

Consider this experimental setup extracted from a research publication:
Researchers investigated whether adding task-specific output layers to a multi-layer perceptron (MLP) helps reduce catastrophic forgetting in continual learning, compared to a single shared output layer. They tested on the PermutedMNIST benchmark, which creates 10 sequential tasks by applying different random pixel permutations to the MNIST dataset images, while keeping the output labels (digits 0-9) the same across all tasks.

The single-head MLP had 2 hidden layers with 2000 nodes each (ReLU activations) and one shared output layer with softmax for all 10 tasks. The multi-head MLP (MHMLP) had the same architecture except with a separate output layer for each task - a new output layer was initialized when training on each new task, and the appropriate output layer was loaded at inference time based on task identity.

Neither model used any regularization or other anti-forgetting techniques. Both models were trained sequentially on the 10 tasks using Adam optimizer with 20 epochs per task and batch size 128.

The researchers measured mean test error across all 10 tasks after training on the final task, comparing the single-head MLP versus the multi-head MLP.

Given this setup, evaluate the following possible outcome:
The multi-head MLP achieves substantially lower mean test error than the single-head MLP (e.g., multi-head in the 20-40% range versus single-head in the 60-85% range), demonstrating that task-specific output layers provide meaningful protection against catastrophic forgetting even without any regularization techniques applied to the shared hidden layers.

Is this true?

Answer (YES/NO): NO